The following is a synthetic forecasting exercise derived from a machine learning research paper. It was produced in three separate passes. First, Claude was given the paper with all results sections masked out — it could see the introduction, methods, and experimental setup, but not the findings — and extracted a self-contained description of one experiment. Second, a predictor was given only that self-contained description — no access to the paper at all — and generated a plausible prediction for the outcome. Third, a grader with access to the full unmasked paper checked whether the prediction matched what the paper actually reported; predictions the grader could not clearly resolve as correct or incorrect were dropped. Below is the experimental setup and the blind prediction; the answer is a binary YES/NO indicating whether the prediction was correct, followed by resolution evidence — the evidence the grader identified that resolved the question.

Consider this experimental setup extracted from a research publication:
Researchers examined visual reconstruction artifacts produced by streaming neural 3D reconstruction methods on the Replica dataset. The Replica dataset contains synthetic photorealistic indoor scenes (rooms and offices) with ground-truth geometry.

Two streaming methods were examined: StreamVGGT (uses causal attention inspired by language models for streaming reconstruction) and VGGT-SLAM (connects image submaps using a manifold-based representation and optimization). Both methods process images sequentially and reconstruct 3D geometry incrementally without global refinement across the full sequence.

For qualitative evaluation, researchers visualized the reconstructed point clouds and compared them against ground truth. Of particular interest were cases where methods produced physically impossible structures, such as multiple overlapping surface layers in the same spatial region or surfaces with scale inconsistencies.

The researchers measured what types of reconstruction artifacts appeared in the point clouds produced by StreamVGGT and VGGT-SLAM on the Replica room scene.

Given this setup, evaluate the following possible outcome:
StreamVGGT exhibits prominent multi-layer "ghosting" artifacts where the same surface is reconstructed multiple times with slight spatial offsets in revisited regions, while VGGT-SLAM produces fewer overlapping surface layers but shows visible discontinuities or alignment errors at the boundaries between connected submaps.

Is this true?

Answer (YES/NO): NO